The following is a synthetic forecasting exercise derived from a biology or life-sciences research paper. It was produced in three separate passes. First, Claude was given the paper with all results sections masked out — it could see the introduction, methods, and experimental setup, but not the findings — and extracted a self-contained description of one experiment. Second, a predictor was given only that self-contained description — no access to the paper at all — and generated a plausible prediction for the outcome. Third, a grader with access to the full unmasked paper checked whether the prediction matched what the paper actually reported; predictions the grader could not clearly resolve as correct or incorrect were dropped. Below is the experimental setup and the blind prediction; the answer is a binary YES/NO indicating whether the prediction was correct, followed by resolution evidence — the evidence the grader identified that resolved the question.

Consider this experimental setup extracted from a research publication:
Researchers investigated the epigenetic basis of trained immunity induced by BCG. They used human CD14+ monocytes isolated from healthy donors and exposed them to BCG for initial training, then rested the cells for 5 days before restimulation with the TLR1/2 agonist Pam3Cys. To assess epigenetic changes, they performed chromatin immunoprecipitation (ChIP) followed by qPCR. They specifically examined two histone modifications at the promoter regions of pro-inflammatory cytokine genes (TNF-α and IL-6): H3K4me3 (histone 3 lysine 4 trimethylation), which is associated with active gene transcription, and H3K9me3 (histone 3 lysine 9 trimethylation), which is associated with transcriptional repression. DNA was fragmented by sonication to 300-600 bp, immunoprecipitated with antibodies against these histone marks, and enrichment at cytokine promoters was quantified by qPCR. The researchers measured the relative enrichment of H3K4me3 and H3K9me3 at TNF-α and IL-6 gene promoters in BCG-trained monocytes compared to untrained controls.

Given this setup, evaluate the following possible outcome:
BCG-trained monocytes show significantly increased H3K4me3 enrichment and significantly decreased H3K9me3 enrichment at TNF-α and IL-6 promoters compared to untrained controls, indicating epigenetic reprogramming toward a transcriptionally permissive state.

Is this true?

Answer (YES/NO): YES